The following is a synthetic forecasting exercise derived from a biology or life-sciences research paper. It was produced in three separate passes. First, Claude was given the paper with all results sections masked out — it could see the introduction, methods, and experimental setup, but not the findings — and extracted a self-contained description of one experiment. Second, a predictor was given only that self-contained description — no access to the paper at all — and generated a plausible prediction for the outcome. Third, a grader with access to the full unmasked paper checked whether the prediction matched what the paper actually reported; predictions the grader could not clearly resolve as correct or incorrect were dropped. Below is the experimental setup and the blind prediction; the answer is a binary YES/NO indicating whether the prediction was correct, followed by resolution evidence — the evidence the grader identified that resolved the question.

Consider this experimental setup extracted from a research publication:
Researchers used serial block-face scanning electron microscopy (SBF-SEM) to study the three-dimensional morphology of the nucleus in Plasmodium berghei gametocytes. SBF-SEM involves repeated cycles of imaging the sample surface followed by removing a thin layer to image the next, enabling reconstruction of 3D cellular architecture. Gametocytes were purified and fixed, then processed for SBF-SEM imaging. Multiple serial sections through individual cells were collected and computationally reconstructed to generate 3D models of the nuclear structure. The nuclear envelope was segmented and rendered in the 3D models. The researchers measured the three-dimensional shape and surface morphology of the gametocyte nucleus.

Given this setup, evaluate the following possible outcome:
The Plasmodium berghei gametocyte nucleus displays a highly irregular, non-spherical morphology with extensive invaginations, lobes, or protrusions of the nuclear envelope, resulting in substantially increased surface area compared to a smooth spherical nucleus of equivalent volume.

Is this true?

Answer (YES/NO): YES